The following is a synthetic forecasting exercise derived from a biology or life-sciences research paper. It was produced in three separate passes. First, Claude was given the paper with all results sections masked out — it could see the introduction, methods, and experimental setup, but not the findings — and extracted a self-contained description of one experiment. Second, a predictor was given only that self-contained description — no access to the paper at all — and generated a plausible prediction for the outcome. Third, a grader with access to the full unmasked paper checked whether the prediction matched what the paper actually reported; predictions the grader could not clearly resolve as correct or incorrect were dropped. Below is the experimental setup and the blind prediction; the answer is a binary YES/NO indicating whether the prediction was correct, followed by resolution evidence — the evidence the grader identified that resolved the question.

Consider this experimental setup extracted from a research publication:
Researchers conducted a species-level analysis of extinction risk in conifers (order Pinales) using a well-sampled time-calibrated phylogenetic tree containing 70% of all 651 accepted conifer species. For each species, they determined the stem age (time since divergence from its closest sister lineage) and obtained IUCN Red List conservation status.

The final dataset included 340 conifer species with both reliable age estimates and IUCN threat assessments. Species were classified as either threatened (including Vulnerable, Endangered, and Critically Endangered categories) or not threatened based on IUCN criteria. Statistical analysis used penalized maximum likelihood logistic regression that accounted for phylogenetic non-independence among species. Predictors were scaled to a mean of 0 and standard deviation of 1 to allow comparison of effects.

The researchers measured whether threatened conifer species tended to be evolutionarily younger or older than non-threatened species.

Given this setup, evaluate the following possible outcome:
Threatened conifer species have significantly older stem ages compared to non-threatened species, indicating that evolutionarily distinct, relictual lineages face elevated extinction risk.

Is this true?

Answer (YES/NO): NO